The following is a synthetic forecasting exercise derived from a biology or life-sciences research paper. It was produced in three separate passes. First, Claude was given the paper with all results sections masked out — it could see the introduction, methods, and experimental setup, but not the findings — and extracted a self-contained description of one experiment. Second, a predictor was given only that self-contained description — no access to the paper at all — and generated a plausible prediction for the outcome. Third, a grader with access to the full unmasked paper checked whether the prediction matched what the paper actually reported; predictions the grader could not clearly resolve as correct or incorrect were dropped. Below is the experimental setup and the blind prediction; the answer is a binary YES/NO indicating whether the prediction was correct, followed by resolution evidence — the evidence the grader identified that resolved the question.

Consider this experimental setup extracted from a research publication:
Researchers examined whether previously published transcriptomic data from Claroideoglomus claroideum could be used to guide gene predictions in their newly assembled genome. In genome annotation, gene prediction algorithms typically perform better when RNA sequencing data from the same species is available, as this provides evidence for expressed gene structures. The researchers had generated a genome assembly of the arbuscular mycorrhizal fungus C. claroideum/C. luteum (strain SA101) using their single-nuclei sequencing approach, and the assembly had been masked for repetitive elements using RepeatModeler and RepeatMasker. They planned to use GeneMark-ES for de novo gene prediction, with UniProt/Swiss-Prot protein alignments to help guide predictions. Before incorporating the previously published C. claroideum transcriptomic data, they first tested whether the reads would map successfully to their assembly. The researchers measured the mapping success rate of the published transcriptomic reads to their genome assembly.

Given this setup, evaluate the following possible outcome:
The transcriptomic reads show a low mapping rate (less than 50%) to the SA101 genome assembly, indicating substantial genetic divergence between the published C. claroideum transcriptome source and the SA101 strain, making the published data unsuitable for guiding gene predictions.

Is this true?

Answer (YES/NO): NO